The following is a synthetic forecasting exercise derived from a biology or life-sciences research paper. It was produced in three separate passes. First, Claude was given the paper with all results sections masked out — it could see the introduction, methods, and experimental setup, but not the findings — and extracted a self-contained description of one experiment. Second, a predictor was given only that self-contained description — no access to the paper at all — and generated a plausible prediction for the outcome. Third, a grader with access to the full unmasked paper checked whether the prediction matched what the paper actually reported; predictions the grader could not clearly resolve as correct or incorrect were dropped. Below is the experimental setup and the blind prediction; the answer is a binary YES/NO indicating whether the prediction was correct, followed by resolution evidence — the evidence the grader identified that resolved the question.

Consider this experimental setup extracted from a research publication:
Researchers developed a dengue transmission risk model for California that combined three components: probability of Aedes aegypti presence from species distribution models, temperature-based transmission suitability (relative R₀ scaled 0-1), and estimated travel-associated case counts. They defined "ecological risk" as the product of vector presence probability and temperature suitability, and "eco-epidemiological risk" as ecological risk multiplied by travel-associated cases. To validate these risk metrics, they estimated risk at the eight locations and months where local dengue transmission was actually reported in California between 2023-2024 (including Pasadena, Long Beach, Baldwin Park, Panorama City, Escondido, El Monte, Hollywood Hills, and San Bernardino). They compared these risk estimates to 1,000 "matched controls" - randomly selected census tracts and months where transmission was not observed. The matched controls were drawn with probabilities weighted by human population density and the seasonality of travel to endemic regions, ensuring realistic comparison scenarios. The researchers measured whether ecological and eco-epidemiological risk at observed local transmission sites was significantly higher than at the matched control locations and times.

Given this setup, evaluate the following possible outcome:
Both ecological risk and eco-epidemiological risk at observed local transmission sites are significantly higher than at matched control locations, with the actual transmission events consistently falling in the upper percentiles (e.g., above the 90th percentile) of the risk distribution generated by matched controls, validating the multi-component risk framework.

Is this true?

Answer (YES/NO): NO